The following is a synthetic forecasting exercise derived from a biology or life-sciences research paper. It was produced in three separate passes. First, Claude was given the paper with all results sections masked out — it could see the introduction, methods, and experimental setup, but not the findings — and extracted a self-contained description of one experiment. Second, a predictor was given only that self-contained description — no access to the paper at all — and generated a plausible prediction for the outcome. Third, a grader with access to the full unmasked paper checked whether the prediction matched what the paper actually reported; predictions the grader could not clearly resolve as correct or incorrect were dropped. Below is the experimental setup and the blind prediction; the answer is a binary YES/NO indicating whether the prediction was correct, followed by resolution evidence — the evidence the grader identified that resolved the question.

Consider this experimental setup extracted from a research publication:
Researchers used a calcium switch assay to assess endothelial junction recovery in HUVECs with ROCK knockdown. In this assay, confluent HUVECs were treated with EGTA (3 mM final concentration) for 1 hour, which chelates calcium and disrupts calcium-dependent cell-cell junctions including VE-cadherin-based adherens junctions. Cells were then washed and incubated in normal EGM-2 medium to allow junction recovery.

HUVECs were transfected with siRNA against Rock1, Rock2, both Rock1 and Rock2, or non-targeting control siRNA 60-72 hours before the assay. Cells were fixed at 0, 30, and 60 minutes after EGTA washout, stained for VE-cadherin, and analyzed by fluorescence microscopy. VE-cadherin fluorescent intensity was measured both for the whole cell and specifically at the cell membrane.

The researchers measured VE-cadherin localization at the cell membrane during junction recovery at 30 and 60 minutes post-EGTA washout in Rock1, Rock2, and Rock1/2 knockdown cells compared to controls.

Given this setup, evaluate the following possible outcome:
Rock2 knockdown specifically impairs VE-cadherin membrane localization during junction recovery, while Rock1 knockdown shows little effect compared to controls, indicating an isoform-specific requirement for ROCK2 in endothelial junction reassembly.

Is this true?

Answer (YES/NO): YES